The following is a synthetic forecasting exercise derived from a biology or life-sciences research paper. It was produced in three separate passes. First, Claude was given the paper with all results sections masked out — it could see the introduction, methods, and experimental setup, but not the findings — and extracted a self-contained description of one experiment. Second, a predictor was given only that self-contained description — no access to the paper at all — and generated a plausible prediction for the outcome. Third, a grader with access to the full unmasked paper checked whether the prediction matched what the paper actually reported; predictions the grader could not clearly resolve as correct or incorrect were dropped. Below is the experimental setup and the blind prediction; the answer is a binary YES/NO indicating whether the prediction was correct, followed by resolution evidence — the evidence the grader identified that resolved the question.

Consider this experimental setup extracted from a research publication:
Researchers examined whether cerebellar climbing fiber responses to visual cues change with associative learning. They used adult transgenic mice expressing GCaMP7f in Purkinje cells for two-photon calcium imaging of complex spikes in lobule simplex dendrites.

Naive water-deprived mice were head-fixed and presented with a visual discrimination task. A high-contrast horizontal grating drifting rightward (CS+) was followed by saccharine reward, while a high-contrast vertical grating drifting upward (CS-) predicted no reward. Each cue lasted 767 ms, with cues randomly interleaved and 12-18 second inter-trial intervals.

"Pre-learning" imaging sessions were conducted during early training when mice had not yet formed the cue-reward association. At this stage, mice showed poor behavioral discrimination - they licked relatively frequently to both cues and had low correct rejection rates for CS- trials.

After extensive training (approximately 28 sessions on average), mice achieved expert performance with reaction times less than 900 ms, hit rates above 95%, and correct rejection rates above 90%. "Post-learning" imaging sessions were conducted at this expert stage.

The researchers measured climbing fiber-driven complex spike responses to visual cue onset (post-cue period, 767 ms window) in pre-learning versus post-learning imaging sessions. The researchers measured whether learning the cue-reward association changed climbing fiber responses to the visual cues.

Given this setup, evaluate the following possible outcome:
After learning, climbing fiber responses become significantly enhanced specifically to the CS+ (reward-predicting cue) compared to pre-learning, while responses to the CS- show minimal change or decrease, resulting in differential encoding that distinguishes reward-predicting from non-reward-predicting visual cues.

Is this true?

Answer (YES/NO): NO